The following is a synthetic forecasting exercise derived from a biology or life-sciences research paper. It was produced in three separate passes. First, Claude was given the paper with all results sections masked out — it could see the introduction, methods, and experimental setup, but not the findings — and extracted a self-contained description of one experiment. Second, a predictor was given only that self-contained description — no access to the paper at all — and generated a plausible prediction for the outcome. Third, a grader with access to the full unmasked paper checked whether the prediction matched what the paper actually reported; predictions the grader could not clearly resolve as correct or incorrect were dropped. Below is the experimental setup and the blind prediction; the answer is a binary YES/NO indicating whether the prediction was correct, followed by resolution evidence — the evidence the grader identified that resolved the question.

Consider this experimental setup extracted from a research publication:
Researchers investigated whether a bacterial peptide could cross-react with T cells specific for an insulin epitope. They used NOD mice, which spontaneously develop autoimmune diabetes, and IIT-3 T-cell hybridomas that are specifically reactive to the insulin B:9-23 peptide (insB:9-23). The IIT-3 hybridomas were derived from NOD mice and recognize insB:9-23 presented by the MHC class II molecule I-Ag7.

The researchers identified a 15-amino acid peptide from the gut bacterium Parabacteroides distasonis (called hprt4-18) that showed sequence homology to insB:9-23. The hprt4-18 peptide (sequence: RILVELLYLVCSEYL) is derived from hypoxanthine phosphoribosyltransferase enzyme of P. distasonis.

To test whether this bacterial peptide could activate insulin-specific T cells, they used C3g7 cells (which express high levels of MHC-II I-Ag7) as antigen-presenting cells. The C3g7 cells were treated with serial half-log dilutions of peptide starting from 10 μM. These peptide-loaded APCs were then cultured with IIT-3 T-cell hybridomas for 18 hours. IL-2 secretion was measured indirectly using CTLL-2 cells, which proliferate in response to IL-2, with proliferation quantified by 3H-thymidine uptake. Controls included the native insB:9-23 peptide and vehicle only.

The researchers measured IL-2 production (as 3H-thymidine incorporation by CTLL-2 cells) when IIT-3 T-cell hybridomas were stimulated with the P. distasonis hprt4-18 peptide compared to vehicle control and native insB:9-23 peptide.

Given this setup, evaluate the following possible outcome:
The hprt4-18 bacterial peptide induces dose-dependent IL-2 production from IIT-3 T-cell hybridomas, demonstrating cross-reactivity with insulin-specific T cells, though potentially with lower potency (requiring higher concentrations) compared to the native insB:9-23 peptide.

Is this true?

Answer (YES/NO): YES